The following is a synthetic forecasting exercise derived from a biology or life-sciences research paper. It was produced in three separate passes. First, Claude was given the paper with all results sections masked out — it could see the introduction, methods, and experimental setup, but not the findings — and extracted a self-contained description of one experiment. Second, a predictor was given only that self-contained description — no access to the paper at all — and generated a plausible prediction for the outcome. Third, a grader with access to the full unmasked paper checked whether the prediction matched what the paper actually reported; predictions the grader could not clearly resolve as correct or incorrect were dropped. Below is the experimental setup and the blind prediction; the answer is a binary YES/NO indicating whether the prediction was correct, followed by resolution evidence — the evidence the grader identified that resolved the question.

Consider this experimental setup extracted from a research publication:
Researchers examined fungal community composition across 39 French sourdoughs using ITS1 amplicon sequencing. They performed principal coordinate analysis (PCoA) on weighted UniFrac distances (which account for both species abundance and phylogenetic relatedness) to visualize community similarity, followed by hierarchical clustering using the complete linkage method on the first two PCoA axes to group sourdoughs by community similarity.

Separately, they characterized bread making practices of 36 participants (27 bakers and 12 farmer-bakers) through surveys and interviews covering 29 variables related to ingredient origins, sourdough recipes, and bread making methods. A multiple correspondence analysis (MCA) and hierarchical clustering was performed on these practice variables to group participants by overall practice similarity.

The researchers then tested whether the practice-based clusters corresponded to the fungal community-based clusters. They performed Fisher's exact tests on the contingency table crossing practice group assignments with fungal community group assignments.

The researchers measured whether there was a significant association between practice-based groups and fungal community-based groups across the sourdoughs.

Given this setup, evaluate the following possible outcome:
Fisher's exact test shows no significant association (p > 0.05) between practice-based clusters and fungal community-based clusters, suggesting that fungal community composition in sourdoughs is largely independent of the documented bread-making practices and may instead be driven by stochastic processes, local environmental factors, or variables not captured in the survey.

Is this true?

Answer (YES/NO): NO